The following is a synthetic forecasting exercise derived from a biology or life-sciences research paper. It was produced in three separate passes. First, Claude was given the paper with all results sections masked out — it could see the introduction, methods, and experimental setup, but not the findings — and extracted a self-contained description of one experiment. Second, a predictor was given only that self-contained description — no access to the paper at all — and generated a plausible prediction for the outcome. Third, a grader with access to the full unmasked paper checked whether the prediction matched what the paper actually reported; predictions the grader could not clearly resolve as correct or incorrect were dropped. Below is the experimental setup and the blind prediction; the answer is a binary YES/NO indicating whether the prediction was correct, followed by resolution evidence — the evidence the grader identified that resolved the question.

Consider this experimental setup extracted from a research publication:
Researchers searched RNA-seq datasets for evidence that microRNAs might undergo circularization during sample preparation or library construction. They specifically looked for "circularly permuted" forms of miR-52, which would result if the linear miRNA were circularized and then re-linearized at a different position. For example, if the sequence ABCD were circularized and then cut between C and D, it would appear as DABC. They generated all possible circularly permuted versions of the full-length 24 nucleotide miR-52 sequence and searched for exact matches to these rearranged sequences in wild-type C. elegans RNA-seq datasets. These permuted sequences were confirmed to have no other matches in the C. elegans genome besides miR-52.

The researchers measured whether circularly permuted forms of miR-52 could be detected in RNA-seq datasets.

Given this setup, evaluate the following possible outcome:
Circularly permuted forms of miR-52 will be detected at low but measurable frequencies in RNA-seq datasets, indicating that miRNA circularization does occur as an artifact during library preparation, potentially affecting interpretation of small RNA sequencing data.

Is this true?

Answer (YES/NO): YES